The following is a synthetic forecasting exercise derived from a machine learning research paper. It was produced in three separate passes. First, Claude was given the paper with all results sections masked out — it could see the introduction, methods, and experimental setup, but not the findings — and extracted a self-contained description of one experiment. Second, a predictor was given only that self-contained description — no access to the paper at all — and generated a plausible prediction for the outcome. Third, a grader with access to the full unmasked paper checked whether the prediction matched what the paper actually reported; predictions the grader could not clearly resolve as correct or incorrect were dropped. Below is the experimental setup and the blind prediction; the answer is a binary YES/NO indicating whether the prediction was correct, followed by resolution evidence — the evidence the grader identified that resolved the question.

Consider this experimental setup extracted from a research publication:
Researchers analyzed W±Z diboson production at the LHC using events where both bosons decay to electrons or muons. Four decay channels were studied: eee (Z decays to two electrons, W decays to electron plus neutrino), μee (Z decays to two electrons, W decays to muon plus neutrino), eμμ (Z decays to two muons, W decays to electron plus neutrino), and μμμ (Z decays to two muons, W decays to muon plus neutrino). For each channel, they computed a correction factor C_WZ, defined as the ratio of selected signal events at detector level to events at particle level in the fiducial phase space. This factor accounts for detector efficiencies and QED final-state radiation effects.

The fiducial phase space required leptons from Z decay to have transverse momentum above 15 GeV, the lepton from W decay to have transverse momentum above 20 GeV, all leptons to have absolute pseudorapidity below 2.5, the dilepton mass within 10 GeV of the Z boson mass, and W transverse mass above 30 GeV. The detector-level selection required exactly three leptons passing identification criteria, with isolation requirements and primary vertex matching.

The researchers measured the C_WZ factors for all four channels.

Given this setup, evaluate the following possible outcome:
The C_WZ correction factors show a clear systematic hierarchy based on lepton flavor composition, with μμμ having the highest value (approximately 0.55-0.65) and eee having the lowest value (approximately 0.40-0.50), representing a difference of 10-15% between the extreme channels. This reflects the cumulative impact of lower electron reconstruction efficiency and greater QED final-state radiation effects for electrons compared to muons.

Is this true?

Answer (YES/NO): NO